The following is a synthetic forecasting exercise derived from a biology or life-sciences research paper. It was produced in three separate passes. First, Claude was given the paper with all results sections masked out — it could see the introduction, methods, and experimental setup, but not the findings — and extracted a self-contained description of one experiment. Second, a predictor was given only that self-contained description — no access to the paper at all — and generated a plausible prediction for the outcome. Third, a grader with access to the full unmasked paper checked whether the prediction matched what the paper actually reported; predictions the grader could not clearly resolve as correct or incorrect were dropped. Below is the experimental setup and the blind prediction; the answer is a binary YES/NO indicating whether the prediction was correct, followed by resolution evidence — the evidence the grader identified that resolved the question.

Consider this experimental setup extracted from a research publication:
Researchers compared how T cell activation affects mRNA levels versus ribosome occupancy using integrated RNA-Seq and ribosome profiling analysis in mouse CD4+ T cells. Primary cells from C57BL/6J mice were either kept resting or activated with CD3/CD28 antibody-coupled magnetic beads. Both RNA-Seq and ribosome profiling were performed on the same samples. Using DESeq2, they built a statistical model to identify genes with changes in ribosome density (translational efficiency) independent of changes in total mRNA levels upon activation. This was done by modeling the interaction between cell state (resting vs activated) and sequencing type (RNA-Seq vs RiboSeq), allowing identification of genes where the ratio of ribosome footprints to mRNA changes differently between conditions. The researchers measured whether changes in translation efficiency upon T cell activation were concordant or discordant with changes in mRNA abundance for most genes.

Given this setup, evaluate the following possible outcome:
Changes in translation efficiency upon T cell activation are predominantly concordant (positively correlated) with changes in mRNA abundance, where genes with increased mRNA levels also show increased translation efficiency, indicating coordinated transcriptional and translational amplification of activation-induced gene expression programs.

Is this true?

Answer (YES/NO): NO